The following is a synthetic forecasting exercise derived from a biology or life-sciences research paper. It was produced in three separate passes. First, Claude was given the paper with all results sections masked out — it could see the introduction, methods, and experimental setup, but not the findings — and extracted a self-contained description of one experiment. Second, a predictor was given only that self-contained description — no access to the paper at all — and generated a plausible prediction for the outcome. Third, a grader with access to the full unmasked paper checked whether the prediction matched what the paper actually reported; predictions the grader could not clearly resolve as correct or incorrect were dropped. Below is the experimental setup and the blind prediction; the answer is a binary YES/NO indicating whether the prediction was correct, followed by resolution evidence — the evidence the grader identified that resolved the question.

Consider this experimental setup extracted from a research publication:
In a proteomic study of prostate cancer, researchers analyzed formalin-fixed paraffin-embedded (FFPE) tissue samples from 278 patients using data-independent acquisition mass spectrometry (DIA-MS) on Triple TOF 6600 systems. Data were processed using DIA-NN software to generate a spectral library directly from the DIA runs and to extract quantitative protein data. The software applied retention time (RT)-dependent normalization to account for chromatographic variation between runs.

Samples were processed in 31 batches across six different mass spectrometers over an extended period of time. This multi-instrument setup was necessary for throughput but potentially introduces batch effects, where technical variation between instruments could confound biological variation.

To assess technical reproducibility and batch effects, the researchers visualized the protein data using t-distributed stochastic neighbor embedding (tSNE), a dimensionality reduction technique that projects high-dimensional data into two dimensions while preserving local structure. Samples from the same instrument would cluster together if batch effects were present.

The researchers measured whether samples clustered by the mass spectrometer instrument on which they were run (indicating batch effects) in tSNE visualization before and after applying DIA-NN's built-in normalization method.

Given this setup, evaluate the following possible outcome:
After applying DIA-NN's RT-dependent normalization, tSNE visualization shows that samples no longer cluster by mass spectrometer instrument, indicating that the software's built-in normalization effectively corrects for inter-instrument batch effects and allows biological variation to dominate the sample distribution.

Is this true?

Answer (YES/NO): YES